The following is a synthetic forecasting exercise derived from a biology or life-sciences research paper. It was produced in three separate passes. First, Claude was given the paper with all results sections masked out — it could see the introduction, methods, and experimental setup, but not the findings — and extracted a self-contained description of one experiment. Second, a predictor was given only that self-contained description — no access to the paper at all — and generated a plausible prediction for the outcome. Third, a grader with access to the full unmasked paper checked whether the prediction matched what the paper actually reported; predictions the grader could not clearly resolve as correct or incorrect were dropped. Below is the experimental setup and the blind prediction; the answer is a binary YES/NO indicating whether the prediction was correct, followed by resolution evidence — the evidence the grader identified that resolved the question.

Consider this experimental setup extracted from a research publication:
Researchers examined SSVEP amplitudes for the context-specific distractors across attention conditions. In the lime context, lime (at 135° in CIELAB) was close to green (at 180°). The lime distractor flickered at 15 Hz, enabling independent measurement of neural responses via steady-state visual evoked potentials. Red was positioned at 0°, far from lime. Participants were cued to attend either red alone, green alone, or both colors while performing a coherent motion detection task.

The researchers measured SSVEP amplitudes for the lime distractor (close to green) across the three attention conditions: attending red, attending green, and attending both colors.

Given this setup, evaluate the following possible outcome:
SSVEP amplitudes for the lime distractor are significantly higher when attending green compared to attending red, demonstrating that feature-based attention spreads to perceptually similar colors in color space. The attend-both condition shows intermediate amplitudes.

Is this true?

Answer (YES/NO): NO